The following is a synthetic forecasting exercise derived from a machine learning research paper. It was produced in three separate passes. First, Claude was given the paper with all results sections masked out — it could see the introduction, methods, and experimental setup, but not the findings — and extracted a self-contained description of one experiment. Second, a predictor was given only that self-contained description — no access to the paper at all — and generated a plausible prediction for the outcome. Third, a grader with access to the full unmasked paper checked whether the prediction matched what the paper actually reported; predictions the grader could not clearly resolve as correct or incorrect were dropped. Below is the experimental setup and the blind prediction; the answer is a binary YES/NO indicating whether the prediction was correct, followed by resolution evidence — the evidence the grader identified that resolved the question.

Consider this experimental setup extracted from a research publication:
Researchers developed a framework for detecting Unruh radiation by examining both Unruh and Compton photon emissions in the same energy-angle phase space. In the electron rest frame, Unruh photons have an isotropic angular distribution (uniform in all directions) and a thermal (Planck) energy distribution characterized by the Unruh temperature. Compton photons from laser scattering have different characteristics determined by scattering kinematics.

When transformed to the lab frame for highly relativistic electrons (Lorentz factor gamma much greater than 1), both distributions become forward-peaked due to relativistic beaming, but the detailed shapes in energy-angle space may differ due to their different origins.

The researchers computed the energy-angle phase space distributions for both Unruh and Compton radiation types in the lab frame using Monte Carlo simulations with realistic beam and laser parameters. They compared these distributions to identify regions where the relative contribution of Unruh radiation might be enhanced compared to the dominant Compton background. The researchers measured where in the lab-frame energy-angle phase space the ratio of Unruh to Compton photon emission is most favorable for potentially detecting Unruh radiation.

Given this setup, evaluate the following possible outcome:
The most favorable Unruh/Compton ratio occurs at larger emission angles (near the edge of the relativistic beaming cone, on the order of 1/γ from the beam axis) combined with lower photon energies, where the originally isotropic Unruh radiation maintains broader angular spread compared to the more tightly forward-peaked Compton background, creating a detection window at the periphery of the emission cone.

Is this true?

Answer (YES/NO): NO